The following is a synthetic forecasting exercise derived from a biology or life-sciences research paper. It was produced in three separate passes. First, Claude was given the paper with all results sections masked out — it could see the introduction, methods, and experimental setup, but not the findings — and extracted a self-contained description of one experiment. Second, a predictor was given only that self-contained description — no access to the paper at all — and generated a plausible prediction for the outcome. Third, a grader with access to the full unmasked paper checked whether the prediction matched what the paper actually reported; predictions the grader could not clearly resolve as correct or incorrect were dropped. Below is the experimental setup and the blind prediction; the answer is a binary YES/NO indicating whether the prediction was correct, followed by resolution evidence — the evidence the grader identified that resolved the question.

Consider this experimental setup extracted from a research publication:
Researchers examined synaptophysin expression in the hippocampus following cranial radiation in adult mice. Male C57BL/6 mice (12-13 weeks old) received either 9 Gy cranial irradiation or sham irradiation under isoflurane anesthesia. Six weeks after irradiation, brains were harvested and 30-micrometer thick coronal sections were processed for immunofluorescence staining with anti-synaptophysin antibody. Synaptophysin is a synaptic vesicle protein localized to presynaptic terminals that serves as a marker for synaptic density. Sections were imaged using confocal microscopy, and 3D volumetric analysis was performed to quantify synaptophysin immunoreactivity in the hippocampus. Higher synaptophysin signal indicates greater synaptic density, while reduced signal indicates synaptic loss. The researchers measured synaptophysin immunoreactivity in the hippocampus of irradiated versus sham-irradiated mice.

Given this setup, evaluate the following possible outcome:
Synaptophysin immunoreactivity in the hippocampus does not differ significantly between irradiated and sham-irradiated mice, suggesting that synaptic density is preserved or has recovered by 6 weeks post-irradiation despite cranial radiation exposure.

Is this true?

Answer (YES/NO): NO